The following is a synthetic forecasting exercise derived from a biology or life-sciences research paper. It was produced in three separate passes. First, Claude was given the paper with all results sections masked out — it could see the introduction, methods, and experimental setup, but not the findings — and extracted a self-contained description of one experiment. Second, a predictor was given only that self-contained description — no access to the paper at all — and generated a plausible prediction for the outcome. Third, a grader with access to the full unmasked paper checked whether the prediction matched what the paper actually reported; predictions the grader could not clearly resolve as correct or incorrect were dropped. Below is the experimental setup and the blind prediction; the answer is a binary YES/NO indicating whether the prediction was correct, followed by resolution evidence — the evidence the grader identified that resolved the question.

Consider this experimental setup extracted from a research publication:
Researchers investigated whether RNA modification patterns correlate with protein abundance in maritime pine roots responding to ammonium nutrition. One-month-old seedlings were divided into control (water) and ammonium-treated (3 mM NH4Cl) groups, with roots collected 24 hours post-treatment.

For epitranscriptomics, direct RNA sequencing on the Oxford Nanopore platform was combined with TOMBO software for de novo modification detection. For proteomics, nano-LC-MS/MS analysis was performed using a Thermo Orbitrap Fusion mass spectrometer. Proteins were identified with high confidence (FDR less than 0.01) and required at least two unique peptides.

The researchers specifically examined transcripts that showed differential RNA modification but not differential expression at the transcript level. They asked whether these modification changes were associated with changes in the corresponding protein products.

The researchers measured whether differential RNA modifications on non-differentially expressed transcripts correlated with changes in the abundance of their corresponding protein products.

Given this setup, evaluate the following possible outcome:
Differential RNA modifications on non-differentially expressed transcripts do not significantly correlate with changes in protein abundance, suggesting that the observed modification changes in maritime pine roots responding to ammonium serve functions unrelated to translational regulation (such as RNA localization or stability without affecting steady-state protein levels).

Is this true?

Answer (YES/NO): NO